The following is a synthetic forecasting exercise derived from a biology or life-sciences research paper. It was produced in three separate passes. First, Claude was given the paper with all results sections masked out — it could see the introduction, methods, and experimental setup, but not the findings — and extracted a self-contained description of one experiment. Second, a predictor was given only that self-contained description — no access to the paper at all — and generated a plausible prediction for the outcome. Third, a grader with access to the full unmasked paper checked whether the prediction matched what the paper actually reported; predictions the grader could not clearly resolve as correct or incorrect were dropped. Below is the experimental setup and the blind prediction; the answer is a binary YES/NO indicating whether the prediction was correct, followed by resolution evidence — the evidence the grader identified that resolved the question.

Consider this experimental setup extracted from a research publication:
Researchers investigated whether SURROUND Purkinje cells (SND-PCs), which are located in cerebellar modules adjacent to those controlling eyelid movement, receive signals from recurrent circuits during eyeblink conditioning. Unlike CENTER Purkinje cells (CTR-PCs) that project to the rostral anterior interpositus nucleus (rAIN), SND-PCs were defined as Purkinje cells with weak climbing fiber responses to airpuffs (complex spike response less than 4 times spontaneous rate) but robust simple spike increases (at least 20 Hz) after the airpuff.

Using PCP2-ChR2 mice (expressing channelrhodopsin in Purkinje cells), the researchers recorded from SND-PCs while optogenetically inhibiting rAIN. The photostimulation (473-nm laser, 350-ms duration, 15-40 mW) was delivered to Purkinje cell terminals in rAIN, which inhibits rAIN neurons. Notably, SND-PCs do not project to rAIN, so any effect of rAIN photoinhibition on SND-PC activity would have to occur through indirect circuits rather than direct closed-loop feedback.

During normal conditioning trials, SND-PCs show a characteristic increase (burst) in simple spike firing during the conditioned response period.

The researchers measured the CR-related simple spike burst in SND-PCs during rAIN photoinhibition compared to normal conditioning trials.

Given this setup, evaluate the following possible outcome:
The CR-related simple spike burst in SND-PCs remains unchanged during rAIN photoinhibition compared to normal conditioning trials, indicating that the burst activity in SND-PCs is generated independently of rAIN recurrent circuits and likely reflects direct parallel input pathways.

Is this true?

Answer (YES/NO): NO